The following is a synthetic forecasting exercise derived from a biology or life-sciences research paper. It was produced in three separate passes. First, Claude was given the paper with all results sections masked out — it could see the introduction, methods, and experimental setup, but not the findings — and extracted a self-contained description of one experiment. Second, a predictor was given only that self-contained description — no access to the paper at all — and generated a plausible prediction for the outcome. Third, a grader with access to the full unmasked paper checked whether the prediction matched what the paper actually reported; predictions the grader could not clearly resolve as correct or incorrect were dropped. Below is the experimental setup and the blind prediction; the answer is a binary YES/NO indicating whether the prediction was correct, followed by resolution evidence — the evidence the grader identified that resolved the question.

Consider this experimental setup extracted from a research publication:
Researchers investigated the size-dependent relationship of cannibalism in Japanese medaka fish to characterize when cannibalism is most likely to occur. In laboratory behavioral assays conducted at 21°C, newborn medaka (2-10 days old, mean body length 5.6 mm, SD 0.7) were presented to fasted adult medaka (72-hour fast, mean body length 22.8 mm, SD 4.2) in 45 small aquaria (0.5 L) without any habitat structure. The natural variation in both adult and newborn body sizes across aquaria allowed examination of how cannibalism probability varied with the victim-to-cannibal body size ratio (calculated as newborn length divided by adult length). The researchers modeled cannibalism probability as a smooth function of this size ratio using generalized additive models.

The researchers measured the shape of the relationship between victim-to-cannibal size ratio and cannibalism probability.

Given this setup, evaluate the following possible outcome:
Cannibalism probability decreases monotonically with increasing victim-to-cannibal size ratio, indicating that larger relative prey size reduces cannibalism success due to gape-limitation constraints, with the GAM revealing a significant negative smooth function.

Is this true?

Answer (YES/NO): NO